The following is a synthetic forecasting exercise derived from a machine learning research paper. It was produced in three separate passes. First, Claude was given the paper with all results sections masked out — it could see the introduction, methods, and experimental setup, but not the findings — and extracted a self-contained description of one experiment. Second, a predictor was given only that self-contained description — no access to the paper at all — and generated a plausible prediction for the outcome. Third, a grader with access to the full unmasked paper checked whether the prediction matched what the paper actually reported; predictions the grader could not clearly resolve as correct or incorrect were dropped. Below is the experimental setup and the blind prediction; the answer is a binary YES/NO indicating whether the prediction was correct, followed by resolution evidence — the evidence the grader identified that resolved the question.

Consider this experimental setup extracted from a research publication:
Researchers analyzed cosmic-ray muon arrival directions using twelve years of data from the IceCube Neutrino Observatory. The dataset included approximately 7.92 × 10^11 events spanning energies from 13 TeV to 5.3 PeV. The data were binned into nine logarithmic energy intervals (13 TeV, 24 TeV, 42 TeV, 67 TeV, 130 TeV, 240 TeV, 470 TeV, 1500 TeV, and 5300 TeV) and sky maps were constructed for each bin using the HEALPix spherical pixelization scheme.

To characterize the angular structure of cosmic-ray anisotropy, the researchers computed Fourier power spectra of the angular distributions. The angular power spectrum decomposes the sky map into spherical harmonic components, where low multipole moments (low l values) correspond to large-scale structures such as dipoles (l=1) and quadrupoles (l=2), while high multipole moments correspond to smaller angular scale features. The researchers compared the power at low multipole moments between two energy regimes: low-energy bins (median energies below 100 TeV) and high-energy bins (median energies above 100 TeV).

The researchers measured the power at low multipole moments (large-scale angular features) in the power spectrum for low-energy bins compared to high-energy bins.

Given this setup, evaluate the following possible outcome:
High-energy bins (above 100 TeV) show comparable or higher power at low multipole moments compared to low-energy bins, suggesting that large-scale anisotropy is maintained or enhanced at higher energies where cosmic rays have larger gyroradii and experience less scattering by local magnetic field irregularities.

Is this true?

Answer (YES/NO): NO